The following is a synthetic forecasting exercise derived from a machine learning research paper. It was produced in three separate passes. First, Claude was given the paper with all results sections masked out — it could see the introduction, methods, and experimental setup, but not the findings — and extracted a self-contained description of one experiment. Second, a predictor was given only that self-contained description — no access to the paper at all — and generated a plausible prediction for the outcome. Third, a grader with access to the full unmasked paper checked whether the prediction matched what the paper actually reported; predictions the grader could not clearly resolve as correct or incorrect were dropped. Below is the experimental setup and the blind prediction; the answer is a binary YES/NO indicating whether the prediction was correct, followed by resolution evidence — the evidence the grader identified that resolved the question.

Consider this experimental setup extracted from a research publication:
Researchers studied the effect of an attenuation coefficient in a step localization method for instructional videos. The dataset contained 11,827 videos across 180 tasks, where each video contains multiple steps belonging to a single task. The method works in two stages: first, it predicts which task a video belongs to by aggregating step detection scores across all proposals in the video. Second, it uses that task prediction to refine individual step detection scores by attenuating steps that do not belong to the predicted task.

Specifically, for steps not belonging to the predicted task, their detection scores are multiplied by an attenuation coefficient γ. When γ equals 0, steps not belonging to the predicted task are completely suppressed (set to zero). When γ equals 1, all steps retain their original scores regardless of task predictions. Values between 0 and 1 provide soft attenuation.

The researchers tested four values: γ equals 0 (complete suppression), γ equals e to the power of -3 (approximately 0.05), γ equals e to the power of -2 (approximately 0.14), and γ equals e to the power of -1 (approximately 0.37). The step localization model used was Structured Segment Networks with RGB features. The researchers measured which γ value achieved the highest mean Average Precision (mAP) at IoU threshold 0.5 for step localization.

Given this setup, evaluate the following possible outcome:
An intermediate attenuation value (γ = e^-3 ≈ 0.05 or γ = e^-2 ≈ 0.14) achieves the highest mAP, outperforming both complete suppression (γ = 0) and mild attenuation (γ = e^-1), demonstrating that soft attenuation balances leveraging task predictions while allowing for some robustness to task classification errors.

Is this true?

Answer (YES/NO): YES